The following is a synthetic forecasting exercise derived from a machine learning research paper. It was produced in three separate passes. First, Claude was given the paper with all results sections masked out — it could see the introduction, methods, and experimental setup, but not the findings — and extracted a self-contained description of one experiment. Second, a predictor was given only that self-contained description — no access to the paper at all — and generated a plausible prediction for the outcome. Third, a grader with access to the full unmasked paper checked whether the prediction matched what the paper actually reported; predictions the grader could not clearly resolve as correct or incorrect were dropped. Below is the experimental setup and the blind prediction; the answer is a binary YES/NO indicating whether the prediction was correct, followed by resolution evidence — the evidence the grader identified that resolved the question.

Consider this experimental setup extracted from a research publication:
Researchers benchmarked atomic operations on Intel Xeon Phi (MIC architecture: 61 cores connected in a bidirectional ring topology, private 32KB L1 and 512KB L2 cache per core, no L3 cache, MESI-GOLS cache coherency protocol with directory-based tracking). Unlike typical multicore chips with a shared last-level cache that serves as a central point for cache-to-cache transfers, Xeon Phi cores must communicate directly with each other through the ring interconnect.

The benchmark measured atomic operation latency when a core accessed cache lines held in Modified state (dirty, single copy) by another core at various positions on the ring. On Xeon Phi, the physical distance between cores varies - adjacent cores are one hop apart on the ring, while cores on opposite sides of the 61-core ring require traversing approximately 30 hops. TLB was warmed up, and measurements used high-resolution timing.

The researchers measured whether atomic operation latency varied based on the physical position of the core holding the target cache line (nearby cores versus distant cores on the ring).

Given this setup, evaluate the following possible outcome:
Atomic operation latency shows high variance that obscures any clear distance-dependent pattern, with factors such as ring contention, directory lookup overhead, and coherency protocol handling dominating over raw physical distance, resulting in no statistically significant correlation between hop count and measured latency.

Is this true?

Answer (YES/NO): NO